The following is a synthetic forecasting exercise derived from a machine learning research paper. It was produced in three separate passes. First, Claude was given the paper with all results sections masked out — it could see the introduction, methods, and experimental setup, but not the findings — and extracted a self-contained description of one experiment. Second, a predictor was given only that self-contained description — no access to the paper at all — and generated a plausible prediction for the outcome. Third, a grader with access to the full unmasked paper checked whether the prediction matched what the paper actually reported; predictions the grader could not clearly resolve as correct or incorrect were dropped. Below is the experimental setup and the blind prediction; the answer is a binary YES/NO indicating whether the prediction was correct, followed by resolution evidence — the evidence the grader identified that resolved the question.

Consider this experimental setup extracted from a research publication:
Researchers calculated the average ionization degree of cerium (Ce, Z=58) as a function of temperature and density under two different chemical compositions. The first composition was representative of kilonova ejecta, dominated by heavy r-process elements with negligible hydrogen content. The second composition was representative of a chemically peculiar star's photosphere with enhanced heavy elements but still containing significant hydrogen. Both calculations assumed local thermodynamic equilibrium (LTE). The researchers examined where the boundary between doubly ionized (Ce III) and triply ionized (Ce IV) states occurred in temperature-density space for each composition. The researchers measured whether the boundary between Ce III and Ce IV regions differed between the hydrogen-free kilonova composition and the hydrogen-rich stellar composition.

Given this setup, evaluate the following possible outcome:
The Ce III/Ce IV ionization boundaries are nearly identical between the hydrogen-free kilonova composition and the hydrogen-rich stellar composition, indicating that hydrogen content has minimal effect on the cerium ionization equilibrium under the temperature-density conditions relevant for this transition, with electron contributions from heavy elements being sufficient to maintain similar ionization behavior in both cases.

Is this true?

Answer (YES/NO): NO